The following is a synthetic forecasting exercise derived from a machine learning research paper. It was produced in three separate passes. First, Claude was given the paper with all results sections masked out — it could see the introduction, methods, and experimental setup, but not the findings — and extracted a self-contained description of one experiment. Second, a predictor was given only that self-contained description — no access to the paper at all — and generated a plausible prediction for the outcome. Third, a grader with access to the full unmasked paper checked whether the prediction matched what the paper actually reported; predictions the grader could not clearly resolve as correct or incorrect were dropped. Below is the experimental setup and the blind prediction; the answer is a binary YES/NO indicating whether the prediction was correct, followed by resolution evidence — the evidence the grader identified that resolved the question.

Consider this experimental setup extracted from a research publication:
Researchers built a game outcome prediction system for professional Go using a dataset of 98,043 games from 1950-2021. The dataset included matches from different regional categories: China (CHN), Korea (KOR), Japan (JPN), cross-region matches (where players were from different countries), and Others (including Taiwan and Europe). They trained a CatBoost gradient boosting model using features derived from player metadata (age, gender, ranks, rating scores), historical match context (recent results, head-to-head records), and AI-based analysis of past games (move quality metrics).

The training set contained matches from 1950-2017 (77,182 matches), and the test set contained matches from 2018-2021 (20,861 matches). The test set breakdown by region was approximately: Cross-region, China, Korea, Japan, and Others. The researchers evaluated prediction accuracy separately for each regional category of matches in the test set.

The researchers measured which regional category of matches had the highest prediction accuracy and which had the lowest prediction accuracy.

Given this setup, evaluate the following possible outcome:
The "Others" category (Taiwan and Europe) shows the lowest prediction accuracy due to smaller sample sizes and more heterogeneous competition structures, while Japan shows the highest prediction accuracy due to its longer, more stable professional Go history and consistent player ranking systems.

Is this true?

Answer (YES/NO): NO